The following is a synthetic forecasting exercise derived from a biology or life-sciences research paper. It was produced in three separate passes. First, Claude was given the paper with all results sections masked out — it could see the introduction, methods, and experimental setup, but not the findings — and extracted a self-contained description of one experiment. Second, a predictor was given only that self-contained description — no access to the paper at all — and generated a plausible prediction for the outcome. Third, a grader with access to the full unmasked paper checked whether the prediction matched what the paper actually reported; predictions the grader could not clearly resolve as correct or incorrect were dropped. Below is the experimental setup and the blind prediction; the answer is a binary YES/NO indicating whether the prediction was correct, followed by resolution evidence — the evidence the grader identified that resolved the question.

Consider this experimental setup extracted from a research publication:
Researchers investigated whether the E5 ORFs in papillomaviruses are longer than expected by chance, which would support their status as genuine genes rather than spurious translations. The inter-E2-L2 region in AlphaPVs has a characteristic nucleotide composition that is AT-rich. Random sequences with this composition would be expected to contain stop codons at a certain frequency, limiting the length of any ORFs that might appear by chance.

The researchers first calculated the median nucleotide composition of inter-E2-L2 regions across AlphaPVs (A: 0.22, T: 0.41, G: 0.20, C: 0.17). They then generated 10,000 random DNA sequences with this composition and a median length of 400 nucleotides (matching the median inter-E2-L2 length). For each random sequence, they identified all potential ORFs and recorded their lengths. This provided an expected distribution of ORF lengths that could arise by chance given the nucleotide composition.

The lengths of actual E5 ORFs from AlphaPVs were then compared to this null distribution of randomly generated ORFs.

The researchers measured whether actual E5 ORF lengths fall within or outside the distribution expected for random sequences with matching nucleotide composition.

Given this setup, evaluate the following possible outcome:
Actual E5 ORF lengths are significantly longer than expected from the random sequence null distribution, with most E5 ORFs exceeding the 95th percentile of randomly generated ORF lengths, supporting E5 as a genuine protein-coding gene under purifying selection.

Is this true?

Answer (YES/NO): YES